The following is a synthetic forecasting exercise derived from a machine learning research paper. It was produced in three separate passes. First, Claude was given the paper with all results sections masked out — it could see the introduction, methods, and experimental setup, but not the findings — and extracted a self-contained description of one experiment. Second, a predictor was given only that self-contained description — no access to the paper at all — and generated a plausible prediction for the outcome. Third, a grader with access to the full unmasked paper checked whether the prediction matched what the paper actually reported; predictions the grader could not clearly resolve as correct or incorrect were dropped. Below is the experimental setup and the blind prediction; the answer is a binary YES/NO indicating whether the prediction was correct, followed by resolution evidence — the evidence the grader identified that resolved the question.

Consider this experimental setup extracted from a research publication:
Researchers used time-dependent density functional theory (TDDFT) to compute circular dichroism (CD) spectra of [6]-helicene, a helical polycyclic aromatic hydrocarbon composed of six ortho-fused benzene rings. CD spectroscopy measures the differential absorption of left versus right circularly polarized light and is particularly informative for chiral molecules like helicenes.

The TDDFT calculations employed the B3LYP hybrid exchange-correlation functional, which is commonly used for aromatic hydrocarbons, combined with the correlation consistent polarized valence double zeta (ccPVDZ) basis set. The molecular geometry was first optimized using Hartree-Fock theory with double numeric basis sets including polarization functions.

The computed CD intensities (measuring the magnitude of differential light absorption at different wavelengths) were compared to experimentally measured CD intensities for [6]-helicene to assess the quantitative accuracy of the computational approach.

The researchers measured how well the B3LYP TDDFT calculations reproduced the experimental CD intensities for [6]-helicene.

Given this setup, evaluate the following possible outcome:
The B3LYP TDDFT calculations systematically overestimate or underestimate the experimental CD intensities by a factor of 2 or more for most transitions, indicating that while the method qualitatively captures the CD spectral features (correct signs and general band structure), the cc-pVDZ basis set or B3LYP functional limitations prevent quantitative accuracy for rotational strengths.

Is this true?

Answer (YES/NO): NO